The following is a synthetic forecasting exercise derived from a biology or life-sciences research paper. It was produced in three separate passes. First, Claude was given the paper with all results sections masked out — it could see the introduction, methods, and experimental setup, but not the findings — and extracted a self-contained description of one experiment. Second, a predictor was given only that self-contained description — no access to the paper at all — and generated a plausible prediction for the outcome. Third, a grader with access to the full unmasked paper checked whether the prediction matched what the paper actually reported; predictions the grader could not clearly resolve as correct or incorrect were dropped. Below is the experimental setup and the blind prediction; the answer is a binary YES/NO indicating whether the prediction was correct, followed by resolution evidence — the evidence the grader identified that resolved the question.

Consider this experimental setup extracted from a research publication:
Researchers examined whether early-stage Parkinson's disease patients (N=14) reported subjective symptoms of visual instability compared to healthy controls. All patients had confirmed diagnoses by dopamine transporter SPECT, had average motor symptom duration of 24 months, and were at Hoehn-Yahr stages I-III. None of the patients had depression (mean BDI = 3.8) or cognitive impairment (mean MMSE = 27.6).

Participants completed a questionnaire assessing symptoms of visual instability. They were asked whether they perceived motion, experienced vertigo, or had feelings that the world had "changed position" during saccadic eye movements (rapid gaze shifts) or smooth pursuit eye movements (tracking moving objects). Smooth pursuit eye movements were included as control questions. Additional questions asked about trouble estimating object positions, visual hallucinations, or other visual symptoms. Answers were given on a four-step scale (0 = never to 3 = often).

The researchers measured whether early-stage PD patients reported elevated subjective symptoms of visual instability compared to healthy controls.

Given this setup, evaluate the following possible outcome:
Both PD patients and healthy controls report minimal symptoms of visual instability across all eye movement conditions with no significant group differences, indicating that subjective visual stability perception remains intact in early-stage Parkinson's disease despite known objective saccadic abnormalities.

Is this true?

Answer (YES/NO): NO